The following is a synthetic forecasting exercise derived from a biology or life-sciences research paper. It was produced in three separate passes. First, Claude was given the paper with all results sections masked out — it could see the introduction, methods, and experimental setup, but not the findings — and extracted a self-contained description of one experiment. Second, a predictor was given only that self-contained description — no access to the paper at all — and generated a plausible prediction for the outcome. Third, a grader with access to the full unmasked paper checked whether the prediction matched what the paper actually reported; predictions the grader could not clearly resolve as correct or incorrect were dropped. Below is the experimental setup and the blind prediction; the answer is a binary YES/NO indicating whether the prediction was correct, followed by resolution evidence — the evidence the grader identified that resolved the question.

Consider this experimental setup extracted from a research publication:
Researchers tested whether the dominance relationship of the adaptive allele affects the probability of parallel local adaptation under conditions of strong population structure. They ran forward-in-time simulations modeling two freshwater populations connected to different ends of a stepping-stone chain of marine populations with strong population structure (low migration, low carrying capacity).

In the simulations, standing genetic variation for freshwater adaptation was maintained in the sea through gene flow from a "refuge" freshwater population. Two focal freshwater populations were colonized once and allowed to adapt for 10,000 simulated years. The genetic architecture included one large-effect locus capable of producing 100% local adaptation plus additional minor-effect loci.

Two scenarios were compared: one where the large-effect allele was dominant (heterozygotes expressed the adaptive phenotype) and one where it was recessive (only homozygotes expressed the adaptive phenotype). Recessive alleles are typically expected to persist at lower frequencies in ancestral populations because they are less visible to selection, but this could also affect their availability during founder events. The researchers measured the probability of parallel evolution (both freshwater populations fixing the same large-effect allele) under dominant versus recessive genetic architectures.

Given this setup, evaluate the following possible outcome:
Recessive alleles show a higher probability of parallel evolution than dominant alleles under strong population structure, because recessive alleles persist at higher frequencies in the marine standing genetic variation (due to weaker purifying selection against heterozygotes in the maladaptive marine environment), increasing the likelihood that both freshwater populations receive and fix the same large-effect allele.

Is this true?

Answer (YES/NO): NO